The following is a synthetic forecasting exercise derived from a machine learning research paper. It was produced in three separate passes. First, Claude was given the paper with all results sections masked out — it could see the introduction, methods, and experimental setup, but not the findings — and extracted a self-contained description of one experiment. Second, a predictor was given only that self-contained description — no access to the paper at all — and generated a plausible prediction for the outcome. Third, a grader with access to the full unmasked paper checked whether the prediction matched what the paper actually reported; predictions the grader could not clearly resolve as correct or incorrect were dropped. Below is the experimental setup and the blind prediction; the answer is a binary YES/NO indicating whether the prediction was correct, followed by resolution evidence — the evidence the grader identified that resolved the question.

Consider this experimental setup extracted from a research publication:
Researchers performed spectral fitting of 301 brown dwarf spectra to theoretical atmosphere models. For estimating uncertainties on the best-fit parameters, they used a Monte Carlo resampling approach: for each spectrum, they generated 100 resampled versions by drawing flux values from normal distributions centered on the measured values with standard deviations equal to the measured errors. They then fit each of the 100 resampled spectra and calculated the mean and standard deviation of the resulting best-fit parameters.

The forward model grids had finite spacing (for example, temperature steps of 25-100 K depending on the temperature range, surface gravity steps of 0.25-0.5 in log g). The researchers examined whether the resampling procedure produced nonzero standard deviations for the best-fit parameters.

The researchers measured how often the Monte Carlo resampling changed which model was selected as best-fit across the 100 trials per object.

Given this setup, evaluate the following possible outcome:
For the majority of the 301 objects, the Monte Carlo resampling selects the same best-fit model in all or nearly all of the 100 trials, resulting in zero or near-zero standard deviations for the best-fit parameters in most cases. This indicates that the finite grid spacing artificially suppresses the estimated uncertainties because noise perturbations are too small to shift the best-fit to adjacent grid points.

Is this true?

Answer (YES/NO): YES